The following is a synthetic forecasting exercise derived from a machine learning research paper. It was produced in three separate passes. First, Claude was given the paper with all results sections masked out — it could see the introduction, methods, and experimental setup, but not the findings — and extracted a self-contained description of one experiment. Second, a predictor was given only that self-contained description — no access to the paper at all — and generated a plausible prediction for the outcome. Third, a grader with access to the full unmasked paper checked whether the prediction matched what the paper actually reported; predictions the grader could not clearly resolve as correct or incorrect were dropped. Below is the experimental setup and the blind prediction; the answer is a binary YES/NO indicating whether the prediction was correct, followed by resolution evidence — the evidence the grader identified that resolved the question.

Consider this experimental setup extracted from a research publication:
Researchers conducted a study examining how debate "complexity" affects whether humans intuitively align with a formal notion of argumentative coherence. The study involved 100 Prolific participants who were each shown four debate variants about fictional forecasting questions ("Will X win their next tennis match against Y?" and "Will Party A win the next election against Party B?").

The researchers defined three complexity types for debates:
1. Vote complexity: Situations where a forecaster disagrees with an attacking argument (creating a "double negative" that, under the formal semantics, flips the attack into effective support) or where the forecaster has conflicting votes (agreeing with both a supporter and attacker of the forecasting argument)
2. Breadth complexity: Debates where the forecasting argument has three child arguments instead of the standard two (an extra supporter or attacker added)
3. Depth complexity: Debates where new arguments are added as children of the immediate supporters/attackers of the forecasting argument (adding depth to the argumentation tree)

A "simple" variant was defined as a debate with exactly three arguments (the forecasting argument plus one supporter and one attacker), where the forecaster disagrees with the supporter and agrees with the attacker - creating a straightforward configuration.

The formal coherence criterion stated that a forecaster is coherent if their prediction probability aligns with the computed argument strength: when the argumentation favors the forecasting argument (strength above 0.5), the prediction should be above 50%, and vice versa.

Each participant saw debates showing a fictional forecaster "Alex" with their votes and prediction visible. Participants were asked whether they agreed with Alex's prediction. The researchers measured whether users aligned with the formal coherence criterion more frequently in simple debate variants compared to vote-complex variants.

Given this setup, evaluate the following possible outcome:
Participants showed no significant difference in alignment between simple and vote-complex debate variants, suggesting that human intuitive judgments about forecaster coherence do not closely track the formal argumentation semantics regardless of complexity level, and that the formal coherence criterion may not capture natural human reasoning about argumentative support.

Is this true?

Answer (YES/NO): NO